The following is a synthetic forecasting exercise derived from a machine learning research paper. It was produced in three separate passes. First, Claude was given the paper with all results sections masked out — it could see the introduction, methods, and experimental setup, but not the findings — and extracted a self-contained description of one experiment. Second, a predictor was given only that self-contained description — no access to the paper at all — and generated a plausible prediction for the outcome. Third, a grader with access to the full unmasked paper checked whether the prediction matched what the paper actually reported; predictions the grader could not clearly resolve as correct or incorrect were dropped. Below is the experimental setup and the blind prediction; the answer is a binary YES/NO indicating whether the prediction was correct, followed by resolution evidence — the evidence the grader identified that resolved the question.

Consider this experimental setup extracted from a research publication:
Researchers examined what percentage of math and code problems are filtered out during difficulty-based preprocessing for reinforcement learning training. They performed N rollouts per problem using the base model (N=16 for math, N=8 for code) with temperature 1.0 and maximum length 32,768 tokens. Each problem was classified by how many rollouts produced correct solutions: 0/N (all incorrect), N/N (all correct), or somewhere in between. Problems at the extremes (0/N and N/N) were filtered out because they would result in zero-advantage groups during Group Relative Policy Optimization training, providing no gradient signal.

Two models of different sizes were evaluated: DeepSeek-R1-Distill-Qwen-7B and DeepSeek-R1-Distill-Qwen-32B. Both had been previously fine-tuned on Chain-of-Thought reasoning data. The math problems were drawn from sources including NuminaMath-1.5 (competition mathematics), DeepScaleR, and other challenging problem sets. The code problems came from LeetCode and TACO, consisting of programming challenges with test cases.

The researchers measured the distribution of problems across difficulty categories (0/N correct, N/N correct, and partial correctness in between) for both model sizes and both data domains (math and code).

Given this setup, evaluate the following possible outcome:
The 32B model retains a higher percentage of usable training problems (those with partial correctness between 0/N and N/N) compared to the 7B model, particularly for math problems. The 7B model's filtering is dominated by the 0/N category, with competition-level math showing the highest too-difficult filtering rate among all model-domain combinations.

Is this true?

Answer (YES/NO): NO